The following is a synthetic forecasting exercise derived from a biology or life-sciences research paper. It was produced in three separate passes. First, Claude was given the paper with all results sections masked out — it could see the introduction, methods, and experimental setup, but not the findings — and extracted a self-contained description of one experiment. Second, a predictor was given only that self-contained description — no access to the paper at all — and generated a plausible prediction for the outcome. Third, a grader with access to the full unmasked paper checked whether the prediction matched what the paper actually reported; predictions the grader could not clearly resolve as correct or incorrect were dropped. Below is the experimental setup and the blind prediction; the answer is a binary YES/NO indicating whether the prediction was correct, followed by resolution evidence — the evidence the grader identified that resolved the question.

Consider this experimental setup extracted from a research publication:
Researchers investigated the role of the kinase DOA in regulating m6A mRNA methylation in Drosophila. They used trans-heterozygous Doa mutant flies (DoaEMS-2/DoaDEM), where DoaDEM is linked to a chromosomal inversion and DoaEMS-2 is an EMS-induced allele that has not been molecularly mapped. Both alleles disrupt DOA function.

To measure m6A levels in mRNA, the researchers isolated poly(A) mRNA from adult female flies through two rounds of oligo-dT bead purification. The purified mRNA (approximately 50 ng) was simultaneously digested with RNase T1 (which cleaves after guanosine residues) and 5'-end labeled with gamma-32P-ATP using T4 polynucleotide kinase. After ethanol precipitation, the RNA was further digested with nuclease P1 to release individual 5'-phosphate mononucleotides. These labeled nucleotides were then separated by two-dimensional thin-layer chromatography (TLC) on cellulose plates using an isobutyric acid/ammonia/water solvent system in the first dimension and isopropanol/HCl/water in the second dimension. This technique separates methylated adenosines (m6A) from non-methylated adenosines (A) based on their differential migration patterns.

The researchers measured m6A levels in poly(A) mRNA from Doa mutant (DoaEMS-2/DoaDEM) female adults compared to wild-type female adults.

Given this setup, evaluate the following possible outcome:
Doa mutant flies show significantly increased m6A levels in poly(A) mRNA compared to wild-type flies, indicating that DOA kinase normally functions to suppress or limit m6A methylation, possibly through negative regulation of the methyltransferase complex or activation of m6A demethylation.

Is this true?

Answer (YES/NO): NO